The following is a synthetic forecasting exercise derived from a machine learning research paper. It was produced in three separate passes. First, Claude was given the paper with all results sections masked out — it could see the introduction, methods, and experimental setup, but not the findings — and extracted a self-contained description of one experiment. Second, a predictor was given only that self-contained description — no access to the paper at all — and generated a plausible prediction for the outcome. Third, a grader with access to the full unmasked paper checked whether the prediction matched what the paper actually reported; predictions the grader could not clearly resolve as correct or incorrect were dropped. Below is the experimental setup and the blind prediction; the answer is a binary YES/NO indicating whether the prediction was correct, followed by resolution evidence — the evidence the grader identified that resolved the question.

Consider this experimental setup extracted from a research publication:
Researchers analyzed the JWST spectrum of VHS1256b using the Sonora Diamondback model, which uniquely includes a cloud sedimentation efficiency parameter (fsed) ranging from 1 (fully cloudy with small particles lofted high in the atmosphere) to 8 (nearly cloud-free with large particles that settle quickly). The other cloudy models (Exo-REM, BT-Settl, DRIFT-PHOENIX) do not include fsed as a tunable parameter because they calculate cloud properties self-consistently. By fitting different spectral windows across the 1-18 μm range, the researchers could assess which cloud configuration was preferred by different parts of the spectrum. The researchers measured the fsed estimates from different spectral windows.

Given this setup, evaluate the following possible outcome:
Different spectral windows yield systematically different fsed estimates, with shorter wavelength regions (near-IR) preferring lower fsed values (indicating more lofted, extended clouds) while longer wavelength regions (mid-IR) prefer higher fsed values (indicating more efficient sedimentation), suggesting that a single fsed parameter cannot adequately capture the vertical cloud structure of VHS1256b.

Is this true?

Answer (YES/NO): YES